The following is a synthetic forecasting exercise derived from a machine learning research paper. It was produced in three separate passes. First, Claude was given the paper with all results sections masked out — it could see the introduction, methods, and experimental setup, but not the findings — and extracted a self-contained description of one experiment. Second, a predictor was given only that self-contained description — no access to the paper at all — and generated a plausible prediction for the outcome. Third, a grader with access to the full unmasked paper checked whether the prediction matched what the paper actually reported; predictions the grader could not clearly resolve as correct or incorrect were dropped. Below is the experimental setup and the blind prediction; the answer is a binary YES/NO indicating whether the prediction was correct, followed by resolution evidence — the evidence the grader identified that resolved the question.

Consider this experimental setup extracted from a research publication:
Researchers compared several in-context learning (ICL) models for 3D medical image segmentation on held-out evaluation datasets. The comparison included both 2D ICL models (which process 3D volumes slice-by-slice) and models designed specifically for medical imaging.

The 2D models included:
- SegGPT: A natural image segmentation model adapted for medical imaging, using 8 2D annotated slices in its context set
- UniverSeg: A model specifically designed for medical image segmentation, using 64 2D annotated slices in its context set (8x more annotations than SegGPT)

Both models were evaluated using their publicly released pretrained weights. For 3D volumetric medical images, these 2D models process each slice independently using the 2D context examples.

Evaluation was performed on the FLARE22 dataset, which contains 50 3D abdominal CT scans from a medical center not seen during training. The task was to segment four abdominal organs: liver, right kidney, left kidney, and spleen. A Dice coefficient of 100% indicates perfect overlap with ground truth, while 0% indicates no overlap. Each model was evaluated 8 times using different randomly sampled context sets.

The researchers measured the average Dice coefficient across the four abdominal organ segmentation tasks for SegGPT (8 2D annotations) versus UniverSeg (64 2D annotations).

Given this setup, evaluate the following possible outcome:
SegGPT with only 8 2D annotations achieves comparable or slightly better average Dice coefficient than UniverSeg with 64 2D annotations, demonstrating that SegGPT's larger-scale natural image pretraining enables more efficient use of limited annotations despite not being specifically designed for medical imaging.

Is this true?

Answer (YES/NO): YES